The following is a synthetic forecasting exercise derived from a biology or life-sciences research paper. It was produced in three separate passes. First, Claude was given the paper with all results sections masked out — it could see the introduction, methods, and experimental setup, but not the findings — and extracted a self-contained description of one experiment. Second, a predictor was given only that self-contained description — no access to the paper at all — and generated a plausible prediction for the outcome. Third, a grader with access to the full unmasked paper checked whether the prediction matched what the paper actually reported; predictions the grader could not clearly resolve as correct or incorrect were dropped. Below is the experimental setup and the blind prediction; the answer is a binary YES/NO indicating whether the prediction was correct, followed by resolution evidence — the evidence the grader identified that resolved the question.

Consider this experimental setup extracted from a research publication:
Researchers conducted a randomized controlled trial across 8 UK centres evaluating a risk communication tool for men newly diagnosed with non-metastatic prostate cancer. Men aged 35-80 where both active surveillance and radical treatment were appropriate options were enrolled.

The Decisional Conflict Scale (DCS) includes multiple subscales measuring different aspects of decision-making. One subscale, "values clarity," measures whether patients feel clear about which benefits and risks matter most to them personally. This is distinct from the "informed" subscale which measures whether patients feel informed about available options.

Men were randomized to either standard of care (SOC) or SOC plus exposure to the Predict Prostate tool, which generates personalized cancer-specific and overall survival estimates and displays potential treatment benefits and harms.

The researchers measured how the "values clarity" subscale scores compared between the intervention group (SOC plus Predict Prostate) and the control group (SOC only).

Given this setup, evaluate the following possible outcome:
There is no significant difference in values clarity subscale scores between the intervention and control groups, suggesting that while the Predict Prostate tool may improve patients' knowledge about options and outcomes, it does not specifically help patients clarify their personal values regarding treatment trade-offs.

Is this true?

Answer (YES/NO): NO